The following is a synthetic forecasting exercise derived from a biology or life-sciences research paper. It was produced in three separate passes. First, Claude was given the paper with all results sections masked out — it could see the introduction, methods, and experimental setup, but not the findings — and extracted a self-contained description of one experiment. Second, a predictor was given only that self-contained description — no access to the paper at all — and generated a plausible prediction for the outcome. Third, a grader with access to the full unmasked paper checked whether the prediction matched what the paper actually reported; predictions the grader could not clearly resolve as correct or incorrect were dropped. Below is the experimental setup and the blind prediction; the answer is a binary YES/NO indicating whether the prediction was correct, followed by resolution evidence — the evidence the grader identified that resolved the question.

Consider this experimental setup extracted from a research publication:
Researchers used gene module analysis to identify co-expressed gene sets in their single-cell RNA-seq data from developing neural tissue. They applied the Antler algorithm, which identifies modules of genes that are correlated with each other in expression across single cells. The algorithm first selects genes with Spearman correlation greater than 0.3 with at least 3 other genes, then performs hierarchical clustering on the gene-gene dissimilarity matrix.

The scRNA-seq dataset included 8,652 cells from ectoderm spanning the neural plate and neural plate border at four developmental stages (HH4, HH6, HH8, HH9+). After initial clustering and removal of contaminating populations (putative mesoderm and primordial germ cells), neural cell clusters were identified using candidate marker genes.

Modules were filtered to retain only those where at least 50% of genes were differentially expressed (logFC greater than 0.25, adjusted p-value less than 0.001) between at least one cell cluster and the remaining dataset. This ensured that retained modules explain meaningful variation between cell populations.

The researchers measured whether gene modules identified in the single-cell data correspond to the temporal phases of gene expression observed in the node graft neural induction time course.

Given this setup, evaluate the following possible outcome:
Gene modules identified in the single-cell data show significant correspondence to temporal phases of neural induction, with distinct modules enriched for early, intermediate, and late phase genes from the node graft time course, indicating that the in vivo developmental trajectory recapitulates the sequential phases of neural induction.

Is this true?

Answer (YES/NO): NO